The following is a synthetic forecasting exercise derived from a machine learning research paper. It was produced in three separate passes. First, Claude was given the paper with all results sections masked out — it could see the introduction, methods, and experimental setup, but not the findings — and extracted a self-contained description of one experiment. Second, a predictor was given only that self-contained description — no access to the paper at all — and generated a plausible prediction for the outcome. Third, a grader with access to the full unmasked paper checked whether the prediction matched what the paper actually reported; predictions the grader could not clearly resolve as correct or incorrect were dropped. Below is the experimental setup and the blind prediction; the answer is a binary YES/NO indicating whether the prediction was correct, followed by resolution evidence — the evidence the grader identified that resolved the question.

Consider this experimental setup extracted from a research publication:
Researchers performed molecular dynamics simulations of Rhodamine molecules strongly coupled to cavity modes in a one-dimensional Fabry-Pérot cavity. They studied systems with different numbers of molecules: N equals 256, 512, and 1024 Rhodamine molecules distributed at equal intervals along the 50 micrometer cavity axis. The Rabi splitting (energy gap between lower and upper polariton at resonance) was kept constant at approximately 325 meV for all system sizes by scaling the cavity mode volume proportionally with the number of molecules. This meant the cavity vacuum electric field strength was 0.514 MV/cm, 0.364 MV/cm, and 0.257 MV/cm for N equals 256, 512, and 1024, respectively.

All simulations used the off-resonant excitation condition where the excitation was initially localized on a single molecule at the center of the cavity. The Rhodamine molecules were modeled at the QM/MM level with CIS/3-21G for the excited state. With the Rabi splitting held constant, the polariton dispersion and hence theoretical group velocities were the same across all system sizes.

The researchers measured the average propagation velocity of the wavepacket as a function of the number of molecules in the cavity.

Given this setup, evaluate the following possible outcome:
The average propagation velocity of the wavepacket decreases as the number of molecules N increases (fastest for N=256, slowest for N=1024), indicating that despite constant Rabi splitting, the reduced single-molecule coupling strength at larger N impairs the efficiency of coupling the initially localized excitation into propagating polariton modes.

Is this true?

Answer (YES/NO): YES